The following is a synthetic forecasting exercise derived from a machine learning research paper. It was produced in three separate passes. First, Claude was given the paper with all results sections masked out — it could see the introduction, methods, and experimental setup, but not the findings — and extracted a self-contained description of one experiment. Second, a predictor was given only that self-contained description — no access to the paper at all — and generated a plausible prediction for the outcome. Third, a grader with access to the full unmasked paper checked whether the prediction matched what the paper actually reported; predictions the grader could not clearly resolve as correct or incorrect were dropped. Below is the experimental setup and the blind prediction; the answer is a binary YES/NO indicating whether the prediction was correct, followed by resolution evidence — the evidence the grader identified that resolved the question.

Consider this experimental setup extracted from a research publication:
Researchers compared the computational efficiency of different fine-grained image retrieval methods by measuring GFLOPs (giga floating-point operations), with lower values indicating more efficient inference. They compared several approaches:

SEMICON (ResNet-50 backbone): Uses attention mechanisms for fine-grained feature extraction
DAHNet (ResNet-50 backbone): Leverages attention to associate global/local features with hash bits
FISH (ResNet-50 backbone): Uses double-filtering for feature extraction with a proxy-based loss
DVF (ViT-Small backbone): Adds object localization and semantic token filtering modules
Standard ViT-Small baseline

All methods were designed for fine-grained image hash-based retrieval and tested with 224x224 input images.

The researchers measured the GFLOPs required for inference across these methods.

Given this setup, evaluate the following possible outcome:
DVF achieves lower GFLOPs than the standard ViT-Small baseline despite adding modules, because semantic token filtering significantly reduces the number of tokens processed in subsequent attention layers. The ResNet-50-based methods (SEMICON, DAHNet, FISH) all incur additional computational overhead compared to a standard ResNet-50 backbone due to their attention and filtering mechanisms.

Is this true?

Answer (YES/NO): NO